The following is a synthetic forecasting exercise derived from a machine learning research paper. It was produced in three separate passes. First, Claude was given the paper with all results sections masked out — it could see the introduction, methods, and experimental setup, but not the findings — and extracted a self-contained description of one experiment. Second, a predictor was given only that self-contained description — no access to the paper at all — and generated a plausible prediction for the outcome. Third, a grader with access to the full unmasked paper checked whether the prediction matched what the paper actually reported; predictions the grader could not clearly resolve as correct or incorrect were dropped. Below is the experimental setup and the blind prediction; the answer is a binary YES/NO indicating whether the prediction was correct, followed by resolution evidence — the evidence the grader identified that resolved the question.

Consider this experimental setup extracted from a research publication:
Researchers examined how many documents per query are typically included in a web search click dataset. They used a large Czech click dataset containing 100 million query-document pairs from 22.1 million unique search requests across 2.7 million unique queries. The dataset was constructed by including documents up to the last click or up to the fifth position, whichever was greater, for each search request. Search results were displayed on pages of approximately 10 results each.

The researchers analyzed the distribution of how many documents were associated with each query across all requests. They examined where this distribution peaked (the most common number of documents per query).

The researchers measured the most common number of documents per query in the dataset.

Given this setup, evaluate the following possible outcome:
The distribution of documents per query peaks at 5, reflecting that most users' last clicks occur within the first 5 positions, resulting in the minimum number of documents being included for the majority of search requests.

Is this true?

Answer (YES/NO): NO